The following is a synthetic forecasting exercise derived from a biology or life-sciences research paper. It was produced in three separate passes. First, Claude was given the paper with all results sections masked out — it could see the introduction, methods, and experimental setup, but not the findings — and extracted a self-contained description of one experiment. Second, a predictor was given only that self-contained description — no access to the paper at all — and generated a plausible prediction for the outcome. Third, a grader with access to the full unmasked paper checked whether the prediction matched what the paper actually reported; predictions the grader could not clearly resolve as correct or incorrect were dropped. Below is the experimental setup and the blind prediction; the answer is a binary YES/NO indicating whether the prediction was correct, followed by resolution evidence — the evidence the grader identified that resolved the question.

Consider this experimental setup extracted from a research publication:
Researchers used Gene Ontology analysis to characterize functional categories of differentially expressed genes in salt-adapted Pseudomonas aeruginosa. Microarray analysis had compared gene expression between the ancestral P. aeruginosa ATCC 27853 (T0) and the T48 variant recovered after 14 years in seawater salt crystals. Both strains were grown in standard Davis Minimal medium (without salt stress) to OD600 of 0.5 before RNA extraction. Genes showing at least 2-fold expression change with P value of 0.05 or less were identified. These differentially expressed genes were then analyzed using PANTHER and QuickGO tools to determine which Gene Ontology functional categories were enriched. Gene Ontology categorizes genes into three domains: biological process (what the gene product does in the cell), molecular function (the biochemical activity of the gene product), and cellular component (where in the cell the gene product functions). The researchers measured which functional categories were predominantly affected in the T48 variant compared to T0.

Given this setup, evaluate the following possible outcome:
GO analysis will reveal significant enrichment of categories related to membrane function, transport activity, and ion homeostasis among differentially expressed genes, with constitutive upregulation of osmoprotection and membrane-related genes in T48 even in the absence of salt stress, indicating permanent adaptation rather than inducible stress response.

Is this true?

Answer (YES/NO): NO